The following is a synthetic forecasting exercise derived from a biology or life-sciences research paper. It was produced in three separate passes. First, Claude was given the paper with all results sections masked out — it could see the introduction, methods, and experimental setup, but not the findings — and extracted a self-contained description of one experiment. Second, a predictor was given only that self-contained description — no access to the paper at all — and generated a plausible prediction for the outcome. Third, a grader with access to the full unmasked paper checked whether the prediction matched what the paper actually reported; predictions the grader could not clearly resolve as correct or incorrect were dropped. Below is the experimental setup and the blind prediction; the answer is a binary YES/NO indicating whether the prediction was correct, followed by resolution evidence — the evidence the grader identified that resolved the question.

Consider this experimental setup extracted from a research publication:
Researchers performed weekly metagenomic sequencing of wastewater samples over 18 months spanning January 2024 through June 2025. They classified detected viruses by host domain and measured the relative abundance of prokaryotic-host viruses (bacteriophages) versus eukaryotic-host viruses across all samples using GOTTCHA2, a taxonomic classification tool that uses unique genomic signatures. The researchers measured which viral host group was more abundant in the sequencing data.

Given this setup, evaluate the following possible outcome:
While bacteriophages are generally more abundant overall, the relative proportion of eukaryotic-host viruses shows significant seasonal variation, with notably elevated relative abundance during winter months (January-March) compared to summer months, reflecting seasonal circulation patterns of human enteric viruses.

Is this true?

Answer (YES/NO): NO